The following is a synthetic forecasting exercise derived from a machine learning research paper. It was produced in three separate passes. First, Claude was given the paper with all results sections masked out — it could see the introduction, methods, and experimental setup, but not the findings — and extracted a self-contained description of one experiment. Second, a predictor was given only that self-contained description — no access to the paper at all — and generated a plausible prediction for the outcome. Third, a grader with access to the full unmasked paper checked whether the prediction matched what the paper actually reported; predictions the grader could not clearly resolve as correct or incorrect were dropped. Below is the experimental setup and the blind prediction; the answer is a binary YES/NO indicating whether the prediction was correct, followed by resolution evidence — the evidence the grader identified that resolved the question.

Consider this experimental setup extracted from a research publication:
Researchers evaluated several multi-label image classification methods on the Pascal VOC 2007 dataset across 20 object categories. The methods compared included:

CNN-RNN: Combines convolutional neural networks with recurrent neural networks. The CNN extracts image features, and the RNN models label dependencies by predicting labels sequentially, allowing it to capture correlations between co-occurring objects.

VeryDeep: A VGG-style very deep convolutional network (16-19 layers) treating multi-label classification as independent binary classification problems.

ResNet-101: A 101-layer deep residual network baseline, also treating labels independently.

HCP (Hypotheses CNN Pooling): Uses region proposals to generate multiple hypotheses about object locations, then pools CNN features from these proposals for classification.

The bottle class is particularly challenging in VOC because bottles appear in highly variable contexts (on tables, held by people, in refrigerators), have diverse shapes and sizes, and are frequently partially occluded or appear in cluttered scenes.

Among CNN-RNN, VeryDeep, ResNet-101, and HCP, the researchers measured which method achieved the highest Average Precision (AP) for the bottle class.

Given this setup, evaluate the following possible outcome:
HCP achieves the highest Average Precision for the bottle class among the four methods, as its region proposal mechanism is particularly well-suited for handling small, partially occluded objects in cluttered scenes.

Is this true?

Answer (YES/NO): YES